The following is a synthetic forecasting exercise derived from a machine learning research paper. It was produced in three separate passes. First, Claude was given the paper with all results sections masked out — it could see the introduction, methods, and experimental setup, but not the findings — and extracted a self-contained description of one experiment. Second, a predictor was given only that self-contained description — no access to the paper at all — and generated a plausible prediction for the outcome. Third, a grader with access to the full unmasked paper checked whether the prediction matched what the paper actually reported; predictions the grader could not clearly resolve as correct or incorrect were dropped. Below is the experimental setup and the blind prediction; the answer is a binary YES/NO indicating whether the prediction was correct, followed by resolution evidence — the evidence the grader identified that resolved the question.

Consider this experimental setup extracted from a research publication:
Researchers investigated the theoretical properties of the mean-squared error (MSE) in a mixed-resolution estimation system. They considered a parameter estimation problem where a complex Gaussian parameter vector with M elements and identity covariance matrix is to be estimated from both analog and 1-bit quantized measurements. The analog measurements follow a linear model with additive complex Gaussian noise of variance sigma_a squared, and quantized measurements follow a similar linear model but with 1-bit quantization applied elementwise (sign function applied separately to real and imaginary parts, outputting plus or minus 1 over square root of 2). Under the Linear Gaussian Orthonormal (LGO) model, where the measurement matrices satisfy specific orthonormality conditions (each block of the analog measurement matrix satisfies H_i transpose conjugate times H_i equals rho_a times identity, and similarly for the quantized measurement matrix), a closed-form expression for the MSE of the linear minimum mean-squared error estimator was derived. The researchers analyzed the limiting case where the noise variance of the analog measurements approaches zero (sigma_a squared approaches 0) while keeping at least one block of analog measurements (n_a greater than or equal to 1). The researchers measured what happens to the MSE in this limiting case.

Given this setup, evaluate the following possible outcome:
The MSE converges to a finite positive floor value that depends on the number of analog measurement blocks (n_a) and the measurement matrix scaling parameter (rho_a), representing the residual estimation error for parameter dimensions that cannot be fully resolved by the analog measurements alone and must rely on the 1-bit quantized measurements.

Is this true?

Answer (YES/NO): NO